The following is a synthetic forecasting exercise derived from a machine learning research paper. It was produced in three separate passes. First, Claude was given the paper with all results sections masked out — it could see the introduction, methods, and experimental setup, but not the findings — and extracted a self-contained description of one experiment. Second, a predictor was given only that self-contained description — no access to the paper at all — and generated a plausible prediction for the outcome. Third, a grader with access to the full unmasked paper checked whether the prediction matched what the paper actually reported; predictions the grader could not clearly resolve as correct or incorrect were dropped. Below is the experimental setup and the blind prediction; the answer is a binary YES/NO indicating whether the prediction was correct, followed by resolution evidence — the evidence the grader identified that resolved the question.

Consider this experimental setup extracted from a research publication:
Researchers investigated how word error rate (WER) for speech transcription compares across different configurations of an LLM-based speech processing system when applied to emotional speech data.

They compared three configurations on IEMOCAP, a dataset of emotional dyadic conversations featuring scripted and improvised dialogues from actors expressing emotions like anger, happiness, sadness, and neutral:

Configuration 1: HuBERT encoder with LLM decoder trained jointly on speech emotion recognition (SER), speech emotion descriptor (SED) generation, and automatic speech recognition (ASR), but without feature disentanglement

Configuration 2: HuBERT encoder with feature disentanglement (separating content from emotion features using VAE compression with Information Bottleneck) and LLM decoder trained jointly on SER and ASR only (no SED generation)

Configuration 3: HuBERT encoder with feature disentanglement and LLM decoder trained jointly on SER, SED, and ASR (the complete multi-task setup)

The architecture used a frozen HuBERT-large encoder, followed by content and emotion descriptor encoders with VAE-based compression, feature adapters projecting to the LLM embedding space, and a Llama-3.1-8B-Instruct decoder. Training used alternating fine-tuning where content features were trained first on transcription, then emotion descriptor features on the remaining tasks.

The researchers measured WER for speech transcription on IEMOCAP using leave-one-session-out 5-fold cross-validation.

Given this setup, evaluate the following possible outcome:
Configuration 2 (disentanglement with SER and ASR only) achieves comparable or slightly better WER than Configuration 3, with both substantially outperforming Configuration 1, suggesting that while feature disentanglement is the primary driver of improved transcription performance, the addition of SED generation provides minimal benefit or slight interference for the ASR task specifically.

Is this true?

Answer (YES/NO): NO